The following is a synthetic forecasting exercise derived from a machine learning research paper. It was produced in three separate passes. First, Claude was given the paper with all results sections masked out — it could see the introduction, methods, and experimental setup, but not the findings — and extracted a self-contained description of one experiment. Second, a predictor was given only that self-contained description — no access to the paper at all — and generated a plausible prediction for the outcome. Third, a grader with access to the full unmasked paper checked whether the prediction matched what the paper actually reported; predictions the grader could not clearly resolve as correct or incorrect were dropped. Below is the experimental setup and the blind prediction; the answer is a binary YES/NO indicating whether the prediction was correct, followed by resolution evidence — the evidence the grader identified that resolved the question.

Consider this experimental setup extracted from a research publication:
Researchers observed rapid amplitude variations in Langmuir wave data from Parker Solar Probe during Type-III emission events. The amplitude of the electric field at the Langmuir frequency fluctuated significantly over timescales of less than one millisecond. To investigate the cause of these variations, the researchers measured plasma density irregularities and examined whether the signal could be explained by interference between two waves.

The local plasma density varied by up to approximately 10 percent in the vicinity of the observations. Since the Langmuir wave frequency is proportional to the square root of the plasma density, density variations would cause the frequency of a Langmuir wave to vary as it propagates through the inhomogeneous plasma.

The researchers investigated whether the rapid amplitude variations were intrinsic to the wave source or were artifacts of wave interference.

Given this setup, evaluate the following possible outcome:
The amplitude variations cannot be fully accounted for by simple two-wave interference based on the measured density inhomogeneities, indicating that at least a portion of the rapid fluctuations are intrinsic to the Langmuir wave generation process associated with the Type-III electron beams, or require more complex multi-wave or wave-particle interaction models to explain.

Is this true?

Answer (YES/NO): NO